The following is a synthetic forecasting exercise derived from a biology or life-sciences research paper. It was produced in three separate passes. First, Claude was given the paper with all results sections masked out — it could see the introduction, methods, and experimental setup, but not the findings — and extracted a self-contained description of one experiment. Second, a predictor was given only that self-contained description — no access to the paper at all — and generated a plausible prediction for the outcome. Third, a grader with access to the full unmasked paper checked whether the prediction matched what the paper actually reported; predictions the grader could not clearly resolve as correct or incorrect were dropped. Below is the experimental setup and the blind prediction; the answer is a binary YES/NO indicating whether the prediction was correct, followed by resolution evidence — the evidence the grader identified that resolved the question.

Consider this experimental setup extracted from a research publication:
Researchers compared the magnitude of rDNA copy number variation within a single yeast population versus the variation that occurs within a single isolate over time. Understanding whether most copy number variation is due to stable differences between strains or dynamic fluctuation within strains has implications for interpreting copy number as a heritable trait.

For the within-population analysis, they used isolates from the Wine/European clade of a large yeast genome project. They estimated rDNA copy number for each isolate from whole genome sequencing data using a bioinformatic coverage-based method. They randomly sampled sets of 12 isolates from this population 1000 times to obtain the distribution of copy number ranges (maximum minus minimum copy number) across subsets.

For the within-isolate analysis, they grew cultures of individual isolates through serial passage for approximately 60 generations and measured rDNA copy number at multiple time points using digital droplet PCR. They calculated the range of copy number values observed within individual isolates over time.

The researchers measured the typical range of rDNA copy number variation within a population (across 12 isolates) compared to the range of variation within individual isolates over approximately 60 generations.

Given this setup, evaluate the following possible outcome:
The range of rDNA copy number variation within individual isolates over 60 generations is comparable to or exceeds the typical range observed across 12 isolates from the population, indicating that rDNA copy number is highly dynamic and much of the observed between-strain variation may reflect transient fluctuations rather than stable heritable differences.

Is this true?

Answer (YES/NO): NO